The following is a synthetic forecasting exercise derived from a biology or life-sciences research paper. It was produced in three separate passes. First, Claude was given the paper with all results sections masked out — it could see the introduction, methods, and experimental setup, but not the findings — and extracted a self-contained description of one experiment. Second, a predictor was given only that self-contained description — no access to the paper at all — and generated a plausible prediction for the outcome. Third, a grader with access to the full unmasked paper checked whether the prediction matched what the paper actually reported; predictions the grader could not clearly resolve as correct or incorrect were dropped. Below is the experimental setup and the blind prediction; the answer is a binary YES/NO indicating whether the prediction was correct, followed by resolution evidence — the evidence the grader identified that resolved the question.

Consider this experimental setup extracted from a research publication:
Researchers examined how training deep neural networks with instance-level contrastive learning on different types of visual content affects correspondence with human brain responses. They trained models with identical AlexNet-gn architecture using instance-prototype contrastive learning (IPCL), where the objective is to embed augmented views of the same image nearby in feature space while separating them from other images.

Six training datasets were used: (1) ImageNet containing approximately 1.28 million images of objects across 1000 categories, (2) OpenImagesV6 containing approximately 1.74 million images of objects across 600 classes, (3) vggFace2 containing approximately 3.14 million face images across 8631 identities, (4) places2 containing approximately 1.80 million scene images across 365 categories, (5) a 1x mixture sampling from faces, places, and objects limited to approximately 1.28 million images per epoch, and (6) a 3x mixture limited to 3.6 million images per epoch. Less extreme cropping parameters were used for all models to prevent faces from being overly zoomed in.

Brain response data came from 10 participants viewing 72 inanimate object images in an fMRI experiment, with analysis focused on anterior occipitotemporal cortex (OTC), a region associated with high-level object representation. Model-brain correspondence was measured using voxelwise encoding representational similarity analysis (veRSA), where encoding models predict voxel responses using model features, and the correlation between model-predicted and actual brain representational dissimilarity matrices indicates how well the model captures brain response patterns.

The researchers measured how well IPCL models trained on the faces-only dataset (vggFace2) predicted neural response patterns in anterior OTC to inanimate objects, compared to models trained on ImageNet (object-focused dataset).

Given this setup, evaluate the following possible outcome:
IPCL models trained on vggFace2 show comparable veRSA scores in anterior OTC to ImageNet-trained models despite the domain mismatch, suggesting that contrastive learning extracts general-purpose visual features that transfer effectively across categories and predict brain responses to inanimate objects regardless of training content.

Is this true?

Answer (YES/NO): YES